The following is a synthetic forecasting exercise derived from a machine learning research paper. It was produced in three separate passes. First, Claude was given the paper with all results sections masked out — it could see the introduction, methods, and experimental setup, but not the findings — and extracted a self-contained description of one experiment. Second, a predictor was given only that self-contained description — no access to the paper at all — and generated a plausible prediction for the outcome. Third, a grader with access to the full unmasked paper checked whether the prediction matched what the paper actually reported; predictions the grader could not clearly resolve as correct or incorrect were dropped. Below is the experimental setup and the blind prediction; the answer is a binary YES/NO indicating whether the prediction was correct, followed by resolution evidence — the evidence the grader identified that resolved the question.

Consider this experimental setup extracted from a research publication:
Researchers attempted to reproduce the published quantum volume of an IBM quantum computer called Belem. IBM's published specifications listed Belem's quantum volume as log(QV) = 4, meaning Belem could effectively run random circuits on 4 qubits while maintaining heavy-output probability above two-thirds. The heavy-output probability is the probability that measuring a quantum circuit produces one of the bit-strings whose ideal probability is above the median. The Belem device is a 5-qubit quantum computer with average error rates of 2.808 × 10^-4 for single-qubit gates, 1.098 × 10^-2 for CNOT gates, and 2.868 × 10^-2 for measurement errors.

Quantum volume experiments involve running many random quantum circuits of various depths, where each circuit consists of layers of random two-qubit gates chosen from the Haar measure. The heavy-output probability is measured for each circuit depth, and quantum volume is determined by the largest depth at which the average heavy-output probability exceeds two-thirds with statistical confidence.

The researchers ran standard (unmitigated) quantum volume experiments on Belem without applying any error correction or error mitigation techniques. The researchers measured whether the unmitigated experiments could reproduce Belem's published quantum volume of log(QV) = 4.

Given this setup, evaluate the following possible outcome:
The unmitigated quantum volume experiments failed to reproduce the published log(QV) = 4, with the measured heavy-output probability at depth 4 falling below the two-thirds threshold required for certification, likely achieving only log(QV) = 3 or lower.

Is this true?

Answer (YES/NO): YES